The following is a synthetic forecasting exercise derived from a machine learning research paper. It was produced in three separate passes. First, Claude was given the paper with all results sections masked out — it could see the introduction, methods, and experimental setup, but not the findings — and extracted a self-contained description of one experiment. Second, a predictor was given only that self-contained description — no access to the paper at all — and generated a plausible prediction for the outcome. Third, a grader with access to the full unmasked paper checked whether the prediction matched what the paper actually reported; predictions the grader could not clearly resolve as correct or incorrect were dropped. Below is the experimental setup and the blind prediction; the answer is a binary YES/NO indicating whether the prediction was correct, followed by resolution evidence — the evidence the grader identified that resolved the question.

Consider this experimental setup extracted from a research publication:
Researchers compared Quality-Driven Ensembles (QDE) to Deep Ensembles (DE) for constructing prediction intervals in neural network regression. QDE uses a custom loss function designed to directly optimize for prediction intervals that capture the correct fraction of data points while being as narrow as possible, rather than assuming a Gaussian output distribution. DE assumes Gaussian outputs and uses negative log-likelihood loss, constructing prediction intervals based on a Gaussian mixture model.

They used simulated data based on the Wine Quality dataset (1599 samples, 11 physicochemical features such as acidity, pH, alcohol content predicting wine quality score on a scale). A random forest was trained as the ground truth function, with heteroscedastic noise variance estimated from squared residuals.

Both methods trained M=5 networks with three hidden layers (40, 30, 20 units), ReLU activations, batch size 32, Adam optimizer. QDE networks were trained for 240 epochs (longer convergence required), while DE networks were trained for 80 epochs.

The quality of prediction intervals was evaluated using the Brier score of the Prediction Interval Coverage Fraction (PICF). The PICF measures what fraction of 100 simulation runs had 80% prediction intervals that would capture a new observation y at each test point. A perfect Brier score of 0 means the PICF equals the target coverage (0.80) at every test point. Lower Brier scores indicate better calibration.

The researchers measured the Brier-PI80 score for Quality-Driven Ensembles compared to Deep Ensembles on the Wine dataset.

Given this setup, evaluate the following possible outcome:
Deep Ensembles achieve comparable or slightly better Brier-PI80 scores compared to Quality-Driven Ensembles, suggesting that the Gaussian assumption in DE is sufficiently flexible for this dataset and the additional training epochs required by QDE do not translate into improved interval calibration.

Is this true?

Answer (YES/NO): NO